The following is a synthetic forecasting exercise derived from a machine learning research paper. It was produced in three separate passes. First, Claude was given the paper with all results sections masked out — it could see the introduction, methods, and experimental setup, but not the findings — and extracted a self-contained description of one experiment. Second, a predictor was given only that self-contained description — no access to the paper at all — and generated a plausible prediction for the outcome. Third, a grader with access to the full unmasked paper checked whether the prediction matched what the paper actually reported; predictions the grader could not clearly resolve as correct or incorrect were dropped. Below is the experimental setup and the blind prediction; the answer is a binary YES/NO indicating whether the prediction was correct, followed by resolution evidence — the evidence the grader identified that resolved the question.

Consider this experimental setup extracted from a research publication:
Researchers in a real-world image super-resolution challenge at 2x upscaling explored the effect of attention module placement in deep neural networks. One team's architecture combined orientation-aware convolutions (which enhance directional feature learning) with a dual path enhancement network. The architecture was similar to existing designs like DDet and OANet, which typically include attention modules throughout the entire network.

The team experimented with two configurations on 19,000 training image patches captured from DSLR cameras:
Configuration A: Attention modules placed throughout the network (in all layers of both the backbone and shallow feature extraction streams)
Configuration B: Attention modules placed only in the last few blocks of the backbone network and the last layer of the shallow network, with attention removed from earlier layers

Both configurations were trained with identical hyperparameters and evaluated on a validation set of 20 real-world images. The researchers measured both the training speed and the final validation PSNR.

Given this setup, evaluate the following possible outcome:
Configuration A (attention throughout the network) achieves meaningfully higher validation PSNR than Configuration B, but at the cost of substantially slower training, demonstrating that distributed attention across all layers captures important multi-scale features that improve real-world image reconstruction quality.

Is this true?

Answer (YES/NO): NO